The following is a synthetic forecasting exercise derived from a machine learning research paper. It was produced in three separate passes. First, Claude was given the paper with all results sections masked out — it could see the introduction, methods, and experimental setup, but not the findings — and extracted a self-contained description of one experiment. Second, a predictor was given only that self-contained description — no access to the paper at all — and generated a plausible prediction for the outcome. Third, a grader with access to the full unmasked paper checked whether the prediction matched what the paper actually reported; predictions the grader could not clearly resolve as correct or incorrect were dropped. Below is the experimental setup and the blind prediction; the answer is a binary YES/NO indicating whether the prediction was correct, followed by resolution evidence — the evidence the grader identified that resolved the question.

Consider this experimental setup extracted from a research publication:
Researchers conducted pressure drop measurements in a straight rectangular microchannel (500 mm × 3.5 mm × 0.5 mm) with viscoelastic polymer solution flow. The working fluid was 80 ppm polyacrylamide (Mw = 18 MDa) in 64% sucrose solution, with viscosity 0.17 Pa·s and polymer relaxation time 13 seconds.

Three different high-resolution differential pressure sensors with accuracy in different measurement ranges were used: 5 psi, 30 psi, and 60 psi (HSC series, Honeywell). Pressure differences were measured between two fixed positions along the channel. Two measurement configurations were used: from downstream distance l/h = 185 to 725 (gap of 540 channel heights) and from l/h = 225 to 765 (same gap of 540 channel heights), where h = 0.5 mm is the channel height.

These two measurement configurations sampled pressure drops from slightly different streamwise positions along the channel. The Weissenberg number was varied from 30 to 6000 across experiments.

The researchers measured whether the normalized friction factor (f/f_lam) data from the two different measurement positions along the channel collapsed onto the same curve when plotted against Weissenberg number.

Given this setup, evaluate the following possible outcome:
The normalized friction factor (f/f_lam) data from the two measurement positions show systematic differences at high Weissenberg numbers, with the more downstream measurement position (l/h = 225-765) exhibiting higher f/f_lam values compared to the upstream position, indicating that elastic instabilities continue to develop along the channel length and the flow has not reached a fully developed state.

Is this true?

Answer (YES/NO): NO